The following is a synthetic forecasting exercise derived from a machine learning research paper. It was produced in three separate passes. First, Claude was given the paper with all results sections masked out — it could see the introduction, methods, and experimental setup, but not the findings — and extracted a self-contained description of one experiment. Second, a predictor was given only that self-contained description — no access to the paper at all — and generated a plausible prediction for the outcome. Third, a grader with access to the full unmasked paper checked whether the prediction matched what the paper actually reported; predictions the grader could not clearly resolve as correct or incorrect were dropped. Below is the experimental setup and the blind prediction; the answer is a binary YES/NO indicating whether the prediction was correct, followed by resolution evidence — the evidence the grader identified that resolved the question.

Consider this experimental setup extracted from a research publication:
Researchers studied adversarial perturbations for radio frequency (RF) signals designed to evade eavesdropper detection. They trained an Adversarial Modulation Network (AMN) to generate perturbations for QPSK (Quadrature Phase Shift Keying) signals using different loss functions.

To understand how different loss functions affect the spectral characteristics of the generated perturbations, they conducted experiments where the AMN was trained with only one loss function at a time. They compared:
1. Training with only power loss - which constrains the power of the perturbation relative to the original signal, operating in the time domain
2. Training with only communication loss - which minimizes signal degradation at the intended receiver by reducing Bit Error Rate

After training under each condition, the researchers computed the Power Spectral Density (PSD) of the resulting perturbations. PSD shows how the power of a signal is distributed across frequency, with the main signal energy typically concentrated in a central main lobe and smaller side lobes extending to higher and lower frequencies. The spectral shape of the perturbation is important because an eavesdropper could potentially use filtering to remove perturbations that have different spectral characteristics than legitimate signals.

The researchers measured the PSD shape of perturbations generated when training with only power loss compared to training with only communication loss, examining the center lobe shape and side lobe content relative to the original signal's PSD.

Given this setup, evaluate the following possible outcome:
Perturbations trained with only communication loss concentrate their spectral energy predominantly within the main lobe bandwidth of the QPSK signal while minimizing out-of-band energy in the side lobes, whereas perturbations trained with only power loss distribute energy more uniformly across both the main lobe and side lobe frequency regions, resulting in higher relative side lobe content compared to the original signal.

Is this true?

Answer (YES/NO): NO